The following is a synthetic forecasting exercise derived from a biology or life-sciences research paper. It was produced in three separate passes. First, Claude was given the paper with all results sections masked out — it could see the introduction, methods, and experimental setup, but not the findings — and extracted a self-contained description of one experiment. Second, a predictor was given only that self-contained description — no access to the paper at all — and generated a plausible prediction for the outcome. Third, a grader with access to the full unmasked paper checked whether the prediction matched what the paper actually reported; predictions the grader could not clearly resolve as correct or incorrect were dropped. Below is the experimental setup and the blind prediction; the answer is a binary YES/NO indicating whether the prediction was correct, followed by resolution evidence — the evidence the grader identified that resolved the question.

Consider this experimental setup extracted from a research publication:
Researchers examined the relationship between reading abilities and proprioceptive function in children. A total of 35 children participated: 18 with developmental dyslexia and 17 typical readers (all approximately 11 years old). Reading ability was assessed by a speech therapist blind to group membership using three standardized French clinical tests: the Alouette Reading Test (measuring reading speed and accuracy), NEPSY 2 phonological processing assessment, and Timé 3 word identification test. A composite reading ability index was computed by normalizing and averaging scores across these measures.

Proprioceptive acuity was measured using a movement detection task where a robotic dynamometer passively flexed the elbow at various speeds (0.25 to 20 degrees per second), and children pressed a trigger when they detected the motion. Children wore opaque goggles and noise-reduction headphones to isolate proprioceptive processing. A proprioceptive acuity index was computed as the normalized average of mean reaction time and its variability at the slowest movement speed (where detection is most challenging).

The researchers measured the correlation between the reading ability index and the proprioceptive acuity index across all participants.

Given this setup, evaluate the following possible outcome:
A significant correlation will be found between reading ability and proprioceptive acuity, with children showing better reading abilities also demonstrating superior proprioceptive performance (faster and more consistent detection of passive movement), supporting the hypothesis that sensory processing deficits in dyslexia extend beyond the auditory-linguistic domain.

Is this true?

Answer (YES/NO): YES